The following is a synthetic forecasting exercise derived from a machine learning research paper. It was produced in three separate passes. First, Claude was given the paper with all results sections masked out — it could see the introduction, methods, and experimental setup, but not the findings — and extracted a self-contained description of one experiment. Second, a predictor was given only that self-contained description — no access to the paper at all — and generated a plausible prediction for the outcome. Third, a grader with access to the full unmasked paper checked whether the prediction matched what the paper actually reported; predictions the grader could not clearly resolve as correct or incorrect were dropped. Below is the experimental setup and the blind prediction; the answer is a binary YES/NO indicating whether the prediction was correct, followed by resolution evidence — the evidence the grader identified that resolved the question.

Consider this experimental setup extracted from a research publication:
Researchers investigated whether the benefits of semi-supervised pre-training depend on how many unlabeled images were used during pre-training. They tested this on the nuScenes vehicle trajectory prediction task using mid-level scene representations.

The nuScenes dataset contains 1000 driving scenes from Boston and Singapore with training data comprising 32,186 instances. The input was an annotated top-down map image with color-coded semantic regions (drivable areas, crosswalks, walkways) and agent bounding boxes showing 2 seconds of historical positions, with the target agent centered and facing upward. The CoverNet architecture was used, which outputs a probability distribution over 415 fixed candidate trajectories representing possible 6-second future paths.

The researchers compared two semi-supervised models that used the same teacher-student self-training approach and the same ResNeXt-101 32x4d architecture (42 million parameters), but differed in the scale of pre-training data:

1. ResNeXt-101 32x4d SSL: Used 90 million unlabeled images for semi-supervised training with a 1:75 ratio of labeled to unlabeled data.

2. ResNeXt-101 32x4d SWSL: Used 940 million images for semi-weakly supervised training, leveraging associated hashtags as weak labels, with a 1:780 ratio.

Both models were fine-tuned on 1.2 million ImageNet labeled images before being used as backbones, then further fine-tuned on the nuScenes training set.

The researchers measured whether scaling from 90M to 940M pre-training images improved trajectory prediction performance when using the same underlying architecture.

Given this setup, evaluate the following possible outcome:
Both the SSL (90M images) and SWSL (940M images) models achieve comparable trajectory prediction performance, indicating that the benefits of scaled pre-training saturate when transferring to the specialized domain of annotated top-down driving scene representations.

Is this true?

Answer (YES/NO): YES